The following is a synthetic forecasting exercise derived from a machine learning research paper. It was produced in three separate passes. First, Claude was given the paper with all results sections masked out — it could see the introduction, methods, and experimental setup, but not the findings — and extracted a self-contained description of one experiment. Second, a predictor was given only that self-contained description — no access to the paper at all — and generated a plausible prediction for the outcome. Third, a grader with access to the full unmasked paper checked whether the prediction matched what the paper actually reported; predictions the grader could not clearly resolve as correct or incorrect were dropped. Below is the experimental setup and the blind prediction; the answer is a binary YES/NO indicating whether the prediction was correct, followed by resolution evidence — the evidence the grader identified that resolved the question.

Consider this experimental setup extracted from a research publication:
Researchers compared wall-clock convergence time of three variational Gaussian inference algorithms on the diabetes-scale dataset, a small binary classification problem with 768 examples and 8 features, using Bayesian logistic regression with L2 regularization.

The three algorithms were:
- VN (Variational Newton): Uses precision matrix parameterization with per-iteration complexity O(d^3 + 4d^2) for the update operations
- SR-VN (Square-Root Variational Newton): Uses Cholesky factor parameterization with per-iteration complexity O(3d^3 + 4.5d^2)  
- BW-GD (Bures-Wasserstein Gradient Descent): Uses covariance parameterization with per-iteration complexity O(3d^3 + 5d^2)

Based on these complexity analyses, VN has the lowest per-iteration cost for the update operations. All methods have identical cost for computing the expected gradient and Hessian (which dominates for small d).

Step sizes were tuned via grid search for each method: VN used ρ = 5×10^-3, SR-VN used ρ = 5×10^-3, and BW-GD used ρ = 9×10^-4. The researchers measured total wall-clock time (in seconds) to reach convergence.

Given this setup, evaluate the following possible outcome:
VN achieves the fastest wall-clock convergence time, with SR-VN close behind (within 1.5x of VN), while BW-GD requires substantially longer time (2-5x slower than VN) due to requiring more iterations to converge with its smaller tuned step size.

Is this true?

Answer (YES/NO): NO